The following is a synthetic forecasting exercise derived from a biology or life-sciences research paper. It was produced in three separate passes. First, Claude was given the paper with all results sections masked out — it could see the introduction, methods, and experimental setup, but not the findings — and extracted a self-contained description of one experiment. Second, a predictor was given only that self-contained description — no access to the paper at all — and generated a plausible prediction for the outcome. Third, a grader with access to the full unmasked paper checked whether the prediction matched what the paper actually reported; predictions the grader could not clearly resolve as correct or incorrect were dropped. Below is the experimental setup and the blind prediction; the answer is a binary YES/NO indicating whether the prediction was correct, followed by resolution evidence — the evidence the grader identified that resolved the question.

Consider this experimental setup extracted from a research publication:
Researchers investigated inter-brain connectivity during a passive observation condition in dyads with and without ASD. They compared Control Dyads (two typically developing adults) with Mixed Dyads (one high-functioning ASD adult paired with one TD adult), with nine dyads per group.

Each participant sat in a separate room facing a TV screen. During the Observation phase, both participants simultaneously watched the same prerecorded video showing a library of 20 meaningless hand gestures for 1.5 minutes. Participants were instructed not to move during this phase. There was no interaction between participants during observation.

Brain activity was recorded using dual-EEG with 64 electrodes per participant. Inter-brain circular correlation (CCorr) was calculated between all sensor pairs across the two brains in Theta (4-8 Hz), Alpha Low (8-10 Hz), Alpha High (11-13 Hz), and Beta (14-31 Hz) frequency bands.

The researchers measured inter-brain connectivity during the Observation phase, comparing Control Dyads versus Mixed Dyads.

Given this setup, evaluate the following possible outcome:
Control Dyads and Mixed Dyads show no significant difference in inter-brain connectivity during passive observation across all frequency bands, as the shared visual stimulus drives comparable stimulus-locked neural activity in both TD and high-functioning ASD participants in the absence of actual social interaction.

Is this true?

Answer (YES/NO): YES